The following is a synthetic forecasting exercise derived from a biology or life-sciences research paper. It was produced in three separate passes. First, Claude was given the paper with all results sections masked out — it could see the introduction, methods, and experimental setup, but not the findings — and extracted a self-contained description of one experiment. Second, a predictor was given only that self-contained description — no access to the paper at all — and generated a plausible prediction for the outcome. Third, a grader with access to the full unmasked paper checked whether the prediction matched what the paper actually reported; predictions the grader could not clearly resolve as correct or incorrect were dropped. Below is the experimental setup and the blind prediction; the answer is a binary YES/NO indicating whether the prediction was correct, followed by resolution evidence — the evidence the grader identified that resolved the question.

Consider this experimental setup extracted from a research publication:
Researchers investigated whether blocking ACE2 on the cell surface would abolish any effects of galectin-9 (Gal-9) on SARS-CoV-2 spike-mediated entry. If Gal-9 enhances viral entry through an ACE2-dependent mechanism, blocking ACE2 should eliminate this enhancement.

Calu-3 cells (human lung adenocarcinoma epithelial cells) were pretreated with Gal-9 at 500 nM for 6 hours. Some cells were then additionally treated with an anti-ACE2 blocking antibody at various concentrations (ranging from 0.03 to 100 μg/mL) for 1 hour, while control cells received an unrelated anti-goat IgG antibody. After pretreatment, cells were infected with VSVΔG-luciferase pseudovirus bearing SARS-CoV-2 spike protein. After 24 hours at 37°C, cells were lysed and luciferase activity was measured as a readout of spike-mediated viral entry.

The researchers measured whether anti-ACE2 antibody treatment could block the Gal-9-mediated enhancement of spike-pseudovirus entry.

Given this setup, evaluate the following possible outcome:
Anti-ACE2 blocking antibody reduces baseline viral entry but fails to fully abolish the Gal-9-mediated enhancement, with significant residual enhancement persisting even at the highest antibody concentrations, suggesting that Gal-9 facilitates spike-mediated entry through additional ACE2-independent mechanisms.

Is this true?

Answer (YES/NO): NO